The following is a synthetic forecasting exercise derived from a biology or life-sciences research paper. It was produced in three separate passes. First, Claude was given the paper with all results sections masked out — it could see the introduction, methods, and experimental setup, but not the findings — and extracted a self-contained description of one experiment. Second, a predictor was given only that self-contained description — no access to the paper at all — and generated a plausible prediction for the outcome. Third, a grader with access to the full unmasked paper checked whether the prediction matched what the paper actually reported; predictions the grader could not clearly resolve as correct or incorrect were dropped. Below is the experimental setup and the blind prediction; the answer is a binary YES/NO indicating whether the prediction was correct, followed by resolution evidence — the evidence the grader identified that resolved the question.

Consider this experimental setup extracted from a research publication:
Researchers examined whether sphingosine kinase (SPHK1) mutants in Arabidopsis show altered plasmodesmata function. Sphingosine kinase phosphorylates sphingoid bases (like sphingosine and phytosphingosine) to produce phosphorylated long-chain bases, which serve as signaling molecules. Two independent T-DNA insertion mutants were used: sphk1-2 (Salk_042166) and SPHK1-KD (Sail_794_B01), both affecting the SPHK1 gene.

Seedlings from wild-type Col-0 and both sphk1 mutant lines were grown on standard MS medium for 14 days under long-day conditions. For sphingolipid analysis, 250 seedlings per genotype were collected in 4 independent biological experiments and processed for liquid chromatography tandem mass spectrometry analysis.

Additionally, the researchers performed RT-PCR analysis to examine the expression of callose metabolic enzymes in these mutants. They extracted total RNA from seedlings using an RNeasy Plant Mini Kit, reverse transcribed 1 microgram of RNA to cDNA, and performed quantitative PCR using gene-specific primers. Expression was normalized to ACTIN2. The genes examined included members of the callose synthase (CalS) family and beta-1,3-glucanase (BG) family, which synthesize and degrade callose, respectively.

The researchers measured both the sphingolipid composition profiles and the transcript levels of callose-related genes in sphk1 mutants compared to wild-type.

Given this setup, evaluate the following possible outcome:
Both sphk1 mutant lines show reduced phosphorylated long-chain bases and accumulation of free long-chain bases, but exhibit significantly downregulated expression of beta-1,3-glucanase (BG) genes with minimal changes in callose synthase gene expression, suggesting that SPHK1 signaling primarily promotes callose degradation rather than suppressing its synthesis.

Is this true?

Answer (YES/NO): NO